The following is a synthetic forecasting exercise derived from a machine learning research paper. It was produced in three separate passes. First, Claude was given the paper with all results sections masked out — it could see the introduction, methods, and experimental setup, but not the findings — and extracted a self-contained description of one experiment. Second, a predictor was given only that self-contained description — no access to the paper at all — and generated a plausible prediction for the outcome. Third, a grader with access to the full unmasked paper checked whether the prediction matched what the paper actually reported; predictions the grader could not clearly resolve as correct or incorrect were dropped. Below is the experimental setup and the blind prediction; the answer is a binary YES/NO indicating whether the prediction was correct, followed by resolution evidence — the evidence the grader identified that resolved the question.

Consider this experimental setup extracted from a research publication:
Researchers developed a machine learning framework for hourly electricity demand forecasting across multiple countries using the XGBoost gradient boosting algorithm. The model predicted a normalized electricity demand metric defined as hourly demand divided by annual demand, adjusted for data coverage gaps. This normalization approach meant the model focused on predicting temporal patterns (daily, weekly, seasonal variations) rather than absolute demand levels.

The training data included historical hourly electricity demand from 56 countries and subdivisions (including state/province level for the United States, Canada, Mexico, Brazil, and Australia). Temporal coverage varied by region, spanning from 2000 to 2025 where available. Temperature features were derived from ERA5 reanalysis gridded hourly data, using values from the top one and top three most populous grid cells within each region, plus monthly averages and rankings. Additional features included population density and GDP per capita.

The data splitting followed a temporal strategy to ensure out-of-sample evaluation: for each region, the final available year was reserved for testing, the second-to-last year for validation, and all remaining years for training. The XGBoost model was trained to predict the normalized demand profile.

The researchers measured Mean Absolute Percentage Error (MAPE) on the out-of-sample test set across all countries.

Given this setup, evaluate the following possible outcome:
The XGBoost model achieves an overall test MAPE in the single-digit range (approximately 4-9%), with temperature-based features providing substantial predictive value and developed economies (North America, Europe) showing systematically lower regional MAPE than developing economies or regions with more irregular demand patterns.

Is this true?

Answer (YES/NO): NO